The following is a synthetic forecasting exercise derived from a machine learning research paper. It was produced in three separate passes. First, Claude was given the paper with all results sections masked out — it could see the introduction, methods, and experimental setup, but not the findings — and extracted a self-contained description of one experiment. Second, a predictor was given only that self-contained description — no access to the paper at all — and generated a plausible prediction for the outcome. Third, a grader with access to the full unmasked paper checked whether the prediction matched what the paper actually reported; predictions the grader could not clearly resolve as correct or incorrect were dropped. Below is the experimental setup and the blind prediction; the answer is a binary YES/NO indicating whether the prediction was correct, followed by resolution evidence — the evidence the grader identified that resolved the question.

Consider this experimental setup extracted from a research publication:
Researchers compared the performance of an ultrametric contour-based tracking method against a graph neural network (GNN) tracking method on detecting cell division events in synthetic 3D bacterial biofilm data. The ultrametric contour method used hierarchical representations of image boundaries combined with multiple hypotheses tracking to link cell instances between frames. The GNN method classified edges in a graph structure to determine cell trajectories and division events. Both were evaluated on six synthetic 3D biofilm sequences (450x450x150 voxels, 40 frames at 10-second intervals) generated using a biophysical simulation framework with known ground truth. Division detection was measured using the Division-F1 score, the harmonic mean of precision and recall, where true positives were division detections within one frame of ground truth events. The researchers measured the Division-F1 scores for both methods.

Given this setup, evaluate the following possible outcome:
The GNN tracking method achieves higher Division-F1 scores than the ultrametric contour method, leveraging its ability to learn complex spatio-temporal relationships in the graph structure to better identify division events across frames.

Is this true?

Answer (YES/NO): NO